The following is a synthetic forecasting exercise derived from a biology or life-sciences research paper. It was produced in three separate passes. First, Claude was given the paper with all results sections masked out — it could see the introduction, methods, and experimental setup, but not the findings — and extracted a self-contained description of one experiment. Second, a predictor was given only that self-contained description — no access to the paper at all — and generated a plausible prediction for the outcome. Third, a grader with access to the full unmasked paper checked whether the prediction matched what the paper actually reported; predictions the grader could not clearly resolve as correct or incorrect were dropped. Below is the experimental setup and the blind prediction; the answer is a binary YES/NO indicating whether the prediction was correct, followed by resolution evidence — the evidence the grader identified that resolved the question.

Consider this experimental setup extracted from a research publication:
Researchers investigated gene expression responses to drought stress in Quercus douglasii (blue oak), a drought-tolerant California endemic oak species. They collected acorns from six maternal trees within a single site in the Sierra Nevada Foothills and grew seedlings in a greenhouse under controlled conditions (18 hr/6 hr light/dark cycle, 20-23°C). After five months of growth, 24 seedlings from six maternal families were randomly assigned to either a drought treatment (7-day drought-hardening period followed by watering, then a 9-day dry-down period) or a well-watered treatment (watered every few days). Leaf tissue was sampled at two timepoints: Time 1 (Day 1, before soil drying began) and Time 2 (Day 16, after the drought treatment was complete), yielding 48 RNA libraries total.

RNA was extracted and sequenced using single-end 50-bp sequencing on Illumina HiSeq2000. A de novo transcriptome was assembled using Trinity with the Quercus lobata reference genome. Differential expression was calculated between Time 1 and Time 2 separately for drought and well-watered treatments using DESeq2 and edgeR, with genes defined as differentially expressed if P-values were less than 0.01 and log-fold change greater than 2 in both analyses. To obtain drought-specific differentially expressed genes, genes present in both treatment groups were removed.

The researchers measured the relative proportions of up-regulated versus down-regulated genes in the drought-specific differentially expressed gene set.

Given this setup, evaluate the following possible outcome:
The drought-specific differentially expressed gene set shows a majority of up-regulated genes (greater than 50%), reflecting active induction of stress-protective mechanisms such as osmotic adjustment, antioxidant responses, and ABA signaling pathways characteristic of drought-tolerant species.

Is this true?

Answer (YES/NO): NO